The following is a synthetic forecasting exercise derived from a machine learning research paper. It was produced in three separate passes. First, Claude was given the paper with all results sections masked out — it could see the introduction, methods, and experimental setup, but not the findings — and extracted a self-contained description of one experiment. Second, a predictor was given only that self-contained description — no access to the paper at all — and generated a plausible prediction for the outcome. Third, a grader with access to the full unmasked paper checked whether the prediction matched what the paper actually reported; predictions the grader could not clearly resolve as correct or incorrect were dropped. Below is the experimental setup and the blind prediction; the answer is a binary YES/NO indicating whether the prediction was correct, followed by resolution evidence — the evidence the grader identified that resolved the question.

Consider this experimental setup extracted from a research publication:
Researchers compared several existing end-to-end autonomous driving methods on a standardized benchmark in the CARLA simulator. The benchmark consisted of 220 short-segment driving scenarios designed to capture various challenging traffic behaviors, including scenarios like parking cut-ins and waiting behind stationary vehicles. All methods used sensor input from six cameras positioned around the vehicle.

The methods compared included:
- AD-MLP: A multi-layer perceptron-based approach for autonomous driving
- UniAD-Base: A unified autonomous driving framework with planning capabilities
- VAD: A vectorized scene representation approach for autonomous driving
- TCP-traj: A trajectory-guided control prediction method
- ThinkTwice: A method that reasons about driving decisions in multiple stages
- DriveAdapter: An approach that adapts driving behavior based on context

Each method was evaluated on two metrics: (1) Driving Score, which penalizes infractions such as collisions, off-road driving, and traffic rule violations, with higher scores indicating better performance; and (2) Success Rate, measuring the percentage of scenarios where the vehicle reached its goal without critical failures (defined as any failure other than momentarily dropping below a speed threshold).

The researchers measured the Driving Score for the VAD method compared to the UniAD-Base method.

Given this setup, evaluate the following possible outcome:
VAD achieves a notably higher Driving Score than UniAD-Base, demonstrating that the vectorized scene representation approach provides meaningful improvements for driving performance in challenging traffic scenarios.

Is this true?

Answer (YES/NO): NO